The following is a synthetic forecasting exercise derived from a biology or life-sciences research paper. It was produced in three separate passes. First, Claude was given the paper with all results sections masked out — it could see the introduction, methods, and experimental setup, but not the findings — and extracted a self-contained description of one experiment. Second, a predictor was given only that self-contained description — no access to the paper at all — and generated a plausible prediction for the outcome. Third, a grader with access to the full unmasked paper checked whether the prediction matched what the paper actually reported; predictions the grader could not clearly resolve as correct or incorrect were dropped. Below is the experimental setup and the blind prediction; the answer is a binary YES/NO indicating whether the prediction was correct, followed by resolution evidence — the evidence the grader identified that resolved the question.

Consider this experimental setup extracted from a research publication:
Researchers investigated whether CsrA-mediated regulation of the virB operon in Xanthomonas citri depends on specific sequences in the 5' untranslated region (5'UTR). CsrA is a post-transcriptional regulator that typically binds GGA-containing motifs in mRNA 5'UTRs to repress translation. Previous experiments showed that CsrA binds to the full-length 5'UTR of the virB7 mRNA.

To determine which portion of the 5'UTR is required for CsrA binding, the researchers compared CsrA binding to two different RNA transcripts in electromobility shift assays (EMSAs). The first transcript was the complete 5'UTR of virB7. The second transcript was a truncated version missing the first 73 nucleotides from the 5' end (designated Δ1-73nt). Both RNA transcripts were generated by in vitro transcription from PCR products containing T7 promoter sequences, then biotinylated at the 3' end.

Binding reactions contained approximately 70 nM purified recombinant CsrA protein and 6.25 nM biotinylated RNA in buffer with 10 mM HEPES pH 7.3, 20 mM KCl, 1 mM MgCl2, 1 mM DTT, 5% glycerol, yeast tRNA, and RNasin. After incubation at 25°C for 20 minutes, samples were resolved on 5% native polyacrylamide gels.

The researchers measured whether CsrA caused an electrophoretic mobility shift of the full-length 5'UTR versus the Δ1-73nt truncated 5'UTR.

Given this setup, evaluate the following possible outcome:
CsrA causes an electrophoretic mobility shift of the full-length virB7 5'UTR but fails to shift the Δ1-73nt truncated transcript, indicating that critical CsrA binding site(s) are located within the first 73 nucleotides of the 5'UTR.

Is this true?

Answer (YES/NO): NO